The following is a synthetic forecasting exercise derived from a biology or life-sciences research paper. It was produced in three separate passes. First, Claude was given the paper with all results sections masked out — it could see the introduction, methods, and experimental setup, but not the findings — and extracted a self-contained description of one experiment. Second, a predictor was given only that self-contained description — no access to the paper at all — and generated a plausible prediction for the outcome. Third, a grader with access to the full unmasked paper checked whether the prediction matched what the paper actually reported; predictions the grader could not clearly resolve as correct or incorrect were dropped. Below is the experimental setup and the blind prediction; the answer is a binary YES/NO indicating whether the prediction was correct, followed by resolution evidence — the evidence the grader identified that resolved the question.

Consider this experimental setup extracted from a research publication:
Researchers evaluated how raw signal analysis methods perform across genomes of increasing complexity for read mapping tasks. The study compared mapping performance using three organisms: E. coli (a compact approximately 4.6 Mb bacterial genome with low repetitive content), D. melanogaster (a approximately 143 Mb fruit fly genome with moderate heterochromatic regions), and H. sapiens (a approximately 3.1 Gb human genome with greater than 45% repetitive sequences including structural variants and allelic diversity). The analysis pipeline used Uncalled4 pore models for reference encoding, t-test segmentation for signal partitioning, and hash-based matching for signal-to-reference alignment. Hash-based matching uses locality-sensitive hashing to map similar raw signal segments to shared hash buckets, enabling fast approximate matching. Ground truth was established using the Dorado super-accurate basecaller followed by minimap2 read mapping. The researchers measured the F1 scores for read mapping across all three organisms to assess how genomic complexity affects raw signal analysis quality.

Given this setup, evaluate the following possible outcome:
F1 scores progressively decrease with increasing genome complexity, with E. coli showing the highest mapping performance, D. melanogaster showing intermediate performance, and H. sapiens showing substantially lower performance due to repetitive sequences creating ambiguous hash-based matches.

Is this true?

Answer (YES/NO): YES